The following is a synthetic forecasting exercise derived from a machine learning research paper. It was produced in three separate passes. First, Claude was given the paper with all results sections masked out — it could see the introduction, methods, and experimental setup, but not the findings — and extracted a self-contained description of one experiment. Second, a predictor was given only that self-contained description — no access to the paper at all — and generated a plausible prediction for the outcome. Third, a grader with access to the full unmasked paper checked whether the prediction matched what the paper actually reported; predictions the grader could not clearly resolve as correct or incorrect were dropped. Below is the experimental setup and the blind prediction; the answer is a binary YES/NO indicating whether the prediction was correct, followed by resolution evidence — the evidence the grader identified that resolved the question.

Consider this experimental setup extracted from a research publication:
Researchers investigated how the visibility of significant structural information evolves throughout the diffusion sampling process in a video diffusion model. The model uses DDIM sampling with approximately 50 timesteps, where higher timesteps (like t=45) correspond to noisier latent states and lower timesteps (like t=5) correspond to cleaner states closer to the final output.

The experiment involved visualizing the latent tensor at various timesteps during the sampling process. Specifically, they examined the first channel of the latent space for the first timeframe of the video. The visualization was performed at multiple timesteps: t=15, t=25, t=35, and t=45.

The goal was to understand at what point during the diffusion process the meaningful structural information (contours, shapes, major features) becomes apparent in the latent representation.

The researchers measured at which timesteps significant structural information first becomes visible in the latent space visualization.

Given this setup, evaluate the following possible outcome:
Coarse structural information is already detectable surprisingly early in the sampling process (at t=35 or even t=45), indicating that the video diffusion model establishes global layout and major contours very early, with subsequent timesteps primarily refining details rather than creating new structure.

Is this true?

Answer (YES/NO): NO